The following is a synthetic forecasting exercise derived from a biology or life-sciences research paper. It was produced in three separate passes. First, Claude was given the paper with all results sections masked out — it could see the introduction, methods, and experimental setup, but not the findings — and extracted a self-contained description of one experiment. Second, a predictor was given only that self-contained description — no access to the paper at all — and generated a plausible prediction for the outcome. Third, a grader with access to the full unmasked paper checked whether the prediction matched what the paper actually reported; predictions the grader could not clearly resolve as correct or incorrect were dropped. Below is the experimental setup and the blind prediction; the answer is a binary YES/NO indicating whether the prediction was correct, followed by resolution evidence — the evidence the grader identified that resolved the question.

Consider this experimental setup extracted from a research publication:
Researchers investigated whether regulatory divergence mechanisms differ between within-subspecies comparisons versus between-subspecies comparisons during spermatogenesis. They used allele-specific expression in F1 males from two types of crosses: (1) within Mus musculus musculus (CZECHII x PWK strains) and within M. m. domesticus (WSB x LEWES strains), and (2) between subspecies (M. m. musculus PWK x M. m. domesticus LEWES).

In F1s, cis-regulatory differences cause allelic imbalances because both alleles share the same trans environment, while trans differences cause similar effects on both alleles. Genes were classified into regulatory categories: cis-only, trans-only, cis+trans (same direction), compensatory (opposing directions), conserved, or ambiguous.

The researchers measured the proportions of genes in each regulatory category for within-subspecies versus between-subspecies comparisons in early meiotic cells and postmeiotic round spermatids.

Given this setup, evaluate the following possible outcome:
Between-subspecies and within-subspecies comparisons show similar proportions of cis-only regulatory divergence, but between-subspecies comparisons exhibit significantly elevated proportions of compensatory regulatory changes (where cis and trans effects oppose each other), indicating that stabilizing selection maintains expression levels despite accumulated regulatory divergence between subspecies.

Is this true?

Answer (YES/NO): NO